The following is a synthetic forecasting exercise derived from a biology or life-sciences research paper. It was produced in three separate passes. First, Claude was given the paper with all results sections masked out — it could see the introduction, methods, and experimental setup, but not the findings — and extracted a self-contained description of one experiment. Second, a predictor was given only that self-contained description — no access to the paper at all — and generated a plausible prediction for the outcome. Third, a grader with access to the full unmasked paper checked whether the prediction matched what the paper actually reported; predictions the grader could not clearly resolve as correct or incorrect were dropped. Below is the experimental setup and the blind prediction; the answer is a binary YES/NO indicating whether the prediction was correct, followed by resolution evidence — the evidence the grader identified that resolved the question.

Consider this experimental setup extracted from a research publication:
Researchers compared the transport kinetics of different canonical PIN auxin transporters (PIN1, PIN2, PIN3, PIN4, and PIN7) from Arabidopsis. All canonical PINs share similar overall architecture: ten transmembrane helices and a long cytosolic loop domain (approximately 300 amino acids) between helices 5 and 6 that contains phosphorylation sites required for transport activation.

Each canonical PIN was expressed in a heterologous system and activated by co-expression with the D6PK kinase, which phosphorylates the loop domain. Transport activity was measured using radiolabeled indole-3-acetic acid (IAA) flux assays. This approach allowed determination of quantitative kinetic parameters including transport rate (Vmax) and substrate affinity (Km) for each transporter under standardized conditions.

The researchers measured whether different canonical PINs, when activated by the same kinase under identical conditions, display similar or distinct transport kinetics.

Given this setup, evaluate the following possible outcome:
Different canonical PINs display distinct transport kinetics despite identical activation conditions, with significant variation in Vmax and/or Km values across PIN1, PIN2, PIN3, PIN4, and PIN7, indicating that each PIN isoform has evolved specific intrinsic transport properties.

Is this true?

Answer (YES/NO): YES